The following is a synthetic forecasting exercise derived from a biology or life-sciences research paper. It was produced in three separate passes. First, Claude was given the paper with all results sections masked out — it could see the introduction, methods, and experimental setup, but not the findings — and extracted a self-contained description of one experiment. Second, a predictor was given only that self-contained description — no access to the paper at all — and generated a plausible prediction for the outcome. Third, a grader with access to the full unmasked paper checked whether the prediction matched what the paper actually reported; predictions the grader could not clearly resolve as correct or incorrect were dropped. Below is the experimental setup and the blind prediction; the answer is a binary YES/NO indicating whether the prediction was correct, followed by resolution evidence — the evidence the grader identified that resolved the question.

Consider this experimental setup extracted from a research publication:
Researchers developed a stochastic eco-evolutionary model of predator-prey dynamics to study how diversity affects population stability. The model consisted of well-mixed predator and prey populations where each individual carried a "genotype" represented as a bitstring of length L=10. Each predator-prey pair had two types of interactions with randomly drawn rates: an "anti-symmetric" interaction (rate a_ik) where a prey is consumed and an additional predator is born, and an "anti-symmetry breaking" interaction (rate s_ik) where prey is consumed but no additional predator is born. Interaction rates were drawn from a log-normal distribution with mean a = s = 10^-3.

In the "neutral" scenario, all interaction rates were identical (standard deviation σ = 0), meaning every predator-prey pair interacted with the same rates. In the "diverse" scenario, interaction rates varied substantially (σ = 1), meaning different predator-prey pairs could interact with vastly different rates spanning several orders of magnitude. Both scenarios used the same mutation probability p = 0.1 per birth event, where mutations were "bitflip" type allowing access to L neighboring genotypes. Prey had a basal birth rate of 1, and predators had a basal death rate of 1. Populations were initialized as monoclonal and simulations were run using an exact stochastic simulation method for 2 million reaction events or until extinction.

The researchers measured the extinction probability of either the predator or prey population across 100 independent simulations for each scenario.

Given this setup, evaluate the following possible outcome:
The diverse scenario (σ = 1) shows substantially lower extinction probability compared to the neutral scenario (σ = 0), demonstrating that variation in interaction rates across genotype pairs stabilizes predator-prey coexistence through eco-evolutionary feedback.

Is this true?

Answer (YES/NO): YES